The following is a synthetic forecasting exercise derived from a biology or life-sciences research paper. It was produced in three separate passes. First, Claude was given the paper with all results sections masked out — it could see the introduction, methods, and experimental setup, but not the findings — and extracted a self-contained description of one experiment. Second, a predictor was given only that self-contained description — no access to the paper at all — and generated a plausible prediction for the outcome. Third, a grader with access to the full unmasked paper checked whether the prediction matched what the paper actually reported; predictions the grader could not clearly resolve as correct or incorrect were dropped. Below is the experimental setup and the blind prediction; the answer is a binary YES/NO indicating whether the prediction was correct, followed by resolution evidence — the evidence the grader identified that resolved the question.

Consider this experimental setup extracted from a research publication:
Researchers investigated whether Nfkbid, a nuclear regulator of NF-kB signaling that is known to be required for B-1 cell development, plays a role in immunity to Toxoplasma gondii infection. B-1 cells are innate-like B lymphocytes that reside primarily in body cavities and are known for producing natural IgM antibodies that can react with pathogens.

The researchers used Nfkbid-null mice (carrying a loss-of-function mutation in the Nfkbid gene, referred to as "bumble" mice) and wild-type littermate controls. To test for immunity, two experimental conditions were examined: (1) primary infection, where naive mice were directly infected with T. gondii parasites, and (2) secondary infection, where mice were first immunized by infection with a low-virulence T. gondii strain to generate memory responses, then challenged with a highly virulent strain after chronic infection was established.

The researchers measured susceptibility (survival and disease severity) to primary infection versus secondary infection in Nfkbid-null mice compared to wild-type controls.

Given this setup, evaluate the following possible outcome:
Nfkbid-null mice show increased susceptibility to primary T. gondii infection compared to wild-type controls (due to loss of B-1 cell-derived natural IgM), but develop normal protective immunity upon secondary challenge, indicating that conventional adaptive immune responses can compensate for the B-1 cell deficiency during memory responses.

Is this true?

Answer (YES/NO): NO